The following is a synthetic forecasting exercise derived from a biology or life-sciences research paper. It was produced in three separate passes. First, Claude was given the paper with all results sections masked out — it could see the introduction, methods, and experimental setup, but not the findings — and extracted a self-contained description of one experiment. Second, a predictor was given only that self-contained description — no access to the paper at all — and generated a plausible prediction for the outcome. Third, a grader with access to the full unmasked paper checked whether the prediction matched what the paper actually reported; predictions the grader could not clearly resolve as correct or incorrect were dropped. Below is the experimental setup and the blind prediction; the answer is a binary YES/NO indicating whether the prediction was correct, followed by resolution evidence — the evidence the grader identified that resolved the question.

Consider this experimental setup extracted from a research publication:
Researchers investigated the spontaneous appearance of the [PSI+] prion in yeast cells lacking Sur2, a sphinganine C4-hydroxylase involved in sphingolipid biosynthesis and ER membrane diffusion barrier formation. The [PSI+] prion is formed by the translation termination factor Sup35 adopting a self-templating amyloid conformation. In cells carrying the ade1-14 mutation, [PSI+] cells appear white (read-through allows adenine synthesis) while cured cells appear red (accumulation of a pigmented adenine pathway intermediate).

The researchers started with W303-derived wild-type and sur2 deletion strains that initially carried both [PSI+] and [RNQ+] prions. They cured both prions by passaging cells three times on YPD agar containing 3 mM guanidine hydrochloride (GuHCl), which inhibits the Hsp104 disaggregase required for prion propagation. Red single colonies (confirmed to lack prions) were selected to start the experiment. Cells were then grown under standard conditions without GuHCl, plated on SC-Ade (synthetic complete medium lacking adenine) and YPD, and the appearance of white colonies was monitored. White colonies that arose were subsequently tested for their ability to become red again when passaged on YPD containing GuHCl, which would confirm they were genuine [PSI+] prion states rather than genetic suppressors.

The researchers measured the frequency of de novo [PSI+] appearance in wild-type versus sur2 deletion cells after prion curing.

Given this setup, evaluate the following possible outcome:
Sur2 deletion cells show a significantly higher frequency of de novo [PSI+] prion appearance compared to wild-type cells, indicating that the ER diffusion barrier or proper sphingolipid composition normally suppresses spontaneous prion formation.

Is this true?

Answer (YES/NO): NO